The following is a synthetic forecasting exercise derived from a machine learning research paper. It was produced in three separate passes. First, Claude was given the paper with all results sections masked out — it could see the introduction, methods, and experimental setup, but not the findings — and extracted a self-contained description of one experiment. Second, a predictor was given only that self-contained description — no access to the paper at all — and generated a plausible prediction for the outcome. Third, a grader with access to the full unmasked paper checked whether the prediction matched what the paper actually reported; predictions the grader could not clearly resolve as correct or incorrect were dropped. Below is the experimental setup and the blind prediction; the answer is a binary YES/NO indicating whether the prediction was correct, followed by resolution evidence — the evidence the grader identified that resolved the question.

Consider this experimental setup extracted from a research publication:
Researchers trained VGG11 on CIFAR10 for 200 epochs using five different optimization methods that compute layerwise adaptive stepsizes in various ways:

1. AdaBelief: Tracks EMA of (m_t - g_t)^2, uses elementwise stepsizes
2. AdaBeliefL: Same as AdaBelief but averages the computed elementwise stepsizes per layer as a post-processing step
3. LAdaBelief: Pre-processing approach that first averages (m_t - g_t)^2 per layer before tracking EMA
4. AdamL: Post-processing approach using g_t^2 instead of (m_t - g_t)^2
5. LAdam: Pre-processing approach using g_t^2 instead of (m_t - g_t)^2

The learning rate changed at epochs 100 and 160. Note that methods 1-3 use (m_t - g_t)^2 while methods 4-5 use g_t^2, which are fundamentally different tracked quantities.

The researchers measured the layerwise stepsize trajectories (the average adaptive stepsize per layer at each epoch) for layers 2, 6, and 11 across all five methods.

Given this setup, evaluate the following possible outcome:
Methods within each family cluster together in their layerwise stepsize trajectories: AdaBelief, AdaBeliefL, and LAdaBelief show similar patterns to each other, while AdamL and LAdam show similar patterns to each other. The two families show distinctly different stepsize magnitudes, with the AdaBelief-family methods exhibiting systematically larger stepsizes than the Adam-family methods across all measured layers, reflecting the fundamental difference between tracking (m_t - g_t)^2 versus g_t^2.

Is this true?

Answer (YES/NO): NO